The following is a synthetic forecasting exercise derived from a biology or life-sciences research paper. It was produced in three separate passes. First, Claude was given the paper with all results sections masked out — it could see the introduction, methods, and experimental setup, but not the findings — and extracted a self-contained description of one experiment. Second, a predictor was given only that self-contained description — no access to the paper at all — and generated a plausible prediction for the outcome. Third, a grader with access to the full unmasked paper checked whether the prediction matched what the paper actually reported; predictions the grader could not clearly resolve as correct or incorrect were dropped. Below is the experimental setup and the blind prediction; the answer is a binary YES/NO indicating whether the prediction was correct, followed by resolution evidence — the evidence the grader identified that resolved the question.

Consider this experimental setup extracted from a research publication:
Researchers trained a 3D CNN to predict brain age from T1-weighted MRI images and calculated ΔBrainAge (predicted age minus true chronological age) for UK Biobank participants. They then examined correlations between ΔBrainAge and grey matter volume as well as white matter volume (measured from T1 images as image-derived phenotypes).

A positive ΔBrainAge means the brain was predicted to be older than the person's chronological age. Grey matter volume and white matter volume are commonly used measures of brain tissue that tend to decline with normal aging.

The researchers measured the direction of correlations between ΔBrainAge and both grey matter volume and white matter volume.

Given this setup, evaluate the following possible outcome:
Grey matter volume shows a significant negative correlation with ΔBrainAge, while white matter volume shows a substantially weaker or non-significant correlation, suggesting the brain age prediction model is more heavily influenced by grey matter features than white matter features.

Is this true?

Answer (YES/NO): NO